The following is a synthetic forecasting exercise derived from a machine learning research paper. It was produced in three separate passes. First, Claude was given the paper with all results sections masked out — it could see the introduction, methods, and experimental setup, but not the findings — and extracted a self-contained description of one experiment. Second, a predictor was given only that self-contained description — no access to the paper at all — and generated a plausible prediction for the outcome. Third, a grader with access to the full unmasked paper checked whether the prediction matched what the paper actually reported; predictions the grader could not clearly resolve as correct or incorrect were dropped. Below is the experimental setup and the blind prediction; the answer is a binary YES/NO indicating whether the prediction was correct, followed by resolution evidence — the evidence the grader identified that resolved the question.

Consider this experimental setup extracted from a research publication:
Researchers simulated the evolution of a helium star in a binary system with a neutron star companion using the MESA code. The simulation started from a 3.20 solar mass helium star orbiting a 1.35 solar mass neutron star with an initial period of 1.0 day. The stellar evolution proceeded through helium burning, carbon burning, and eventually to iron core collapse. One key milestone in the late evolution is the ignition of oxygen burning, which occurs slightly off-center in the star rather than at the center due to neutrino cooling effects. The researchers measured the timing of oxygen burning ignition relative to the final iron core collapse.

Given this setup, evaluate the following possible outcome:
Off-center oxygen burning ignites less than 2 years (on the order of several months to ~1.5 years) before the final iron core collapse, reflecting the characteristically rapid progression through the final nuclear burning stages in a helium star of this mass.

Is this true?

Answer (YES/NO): NO